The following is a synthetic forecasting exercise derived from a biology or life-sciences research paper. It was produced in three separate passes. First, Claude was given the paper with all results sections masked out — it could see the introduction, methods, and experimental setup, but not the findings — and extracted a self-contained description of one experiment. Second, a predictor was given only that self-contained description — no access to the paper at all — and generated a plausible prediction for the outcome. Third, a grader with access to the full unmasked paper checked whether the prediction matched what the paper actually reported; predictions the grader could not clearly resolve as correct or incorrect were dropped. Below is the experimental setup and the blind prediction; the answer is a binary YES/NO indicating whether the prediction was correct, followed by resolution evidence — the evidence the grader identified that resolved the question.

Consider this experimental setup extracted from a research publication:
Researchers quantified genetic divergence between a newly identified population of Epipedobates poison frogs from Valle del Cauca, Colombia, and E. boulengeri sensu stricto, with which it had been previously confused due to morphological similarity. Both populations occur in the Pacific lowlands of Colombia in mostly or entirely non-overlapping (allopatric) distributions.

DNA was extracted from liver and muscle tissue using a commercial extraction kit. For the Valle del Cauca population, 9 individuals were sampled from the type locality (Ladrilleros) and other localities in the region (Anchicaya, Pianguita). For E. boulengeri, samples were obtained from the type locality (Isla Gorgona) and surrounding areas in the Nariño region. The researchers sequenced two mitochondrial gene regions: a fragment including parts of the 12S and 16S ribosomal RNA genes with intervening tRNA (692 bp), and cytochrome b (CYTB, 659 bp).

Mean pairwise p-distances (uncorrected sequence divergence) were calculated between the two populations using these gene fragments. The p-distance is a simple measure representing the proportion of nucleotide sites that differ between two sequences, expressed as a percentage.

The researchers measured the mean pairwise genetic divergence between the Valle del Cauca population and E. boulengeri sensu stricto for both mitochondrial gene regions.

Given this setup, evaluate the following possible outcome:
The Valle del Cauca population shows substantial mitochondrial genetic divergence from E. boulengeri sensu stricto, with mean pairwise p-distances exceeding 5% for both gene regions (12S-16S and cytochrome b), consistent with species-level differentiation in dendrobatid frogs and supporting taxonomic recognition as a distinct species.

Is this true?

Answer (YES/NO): NO